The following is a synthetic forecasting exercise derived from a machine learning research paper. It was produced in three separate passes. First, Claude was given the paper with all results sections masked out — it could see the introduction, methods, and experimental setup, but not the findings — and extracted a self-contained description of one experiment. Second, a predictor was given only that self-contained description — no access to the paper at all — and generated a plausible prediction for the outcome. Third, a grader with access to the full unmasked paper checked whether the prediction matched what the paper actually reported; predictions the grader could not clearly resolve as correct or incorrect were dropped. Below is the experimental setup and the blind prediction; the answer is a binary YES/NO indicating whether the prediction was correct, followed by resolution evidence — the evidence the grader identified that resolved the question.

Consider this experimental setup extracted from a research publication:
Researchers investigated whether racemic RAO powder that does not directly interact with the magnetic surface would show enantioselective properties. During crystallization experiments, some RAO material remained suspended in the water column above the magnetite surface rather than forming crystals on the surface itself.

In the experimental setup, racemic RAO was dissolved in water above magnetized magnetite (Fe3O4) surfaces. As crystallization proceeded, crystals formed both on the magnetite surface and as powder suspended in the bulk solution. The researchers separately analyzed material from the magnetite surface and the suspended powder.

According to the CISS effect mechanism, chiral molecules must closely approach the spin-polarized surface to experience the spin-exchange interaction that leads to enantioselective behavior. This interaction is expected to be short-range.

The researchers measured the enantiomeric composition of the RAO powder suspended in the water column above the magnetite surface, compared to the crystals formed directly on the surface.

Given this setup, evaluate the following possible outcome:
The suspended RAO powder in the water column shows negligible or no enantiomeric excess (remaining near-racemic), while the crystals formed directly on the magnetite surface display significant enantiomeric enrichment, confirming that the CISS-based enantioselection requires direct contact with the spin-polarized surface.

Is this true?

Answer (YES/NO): YES